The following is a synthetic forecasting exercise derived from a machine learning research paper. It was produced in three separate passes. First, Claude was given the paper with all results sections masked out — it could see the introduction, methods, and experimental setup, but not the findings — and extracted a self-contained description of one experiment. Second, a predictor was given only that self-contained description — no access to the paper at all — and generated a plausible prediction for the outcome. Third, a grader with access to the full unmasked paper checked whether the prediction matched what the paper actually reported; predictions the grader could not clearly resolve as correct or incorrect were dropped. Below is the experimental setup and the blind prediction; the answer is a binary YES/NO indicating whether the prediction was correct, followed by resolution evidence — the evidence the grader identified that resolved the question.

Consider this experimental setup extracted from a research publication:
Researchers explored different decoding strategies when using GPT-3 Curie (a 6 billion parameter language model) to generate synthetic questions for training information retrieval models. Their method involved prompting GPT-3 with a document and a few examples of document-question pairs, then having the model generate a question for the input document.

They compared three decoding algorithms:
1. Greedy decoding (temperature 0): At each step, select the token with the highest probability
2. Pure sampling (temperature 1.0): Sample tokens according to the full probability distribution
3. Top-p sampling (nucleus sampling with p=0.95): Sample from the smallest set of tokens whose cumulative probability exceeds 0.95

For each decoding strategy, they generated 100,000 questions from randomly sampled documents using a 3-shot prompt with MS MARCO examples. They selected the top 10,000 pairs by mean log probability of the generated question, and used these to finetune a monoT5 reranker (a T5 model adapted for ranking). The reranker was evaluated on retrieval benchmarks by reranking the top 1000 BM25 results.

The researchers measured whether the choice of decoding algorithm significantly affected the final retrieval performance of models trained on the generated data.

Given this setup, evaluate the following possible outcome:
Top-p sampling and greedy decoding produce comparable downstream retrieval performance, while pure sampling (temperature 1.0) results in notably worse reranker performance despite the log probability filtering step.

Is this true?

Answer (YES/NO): NO